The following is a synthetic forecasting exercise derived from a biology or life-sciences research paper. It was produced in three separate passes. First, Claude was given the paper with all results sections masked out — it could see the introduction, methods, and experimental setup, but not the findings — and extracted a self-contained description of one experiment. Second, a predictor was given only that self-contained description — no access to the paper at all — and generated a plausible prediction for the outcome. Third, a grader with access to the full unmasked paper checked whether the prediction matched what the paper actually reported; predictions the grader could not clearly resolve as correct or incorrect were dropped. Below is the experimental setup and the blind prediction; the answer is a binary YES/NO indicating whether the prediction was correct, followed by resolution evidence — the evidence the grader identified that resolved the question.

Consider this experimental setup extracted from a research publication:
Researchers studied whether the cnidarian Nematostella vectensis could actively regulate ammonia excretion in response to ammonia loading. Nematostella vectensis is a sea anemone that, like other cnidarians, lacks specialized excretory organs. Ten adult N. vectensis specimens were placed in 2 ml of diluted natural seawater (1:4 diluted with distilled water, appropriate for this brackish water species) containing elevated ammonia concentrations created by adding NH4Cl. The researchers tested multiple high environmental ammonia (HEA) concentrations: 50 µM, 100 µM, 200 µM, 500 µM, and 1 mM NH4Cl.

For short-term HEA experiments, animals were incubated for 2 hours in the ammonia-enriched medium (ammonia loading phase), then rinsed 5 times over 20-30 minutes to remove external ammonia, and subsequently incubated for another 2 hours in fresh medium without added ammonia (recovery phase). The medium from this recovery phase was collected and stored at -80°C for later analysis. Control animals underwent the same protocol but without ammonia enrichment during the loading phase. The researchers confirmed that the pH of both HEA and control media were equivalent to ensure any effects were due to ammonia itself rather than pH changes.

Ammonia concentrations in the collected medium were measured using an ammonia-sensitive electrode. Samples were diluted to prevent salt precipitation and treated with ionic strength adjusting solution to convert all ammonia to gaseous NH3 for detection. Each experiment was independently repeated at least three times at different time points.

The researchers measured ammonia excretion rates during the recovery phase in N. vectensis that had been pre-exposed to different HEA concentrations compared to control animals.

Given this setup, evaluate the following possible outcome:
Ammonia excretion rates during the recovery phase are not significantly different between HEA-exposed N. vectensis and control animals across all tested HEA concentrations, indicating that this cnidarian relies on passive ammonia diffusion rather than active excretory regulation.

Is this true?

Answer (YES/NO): NO